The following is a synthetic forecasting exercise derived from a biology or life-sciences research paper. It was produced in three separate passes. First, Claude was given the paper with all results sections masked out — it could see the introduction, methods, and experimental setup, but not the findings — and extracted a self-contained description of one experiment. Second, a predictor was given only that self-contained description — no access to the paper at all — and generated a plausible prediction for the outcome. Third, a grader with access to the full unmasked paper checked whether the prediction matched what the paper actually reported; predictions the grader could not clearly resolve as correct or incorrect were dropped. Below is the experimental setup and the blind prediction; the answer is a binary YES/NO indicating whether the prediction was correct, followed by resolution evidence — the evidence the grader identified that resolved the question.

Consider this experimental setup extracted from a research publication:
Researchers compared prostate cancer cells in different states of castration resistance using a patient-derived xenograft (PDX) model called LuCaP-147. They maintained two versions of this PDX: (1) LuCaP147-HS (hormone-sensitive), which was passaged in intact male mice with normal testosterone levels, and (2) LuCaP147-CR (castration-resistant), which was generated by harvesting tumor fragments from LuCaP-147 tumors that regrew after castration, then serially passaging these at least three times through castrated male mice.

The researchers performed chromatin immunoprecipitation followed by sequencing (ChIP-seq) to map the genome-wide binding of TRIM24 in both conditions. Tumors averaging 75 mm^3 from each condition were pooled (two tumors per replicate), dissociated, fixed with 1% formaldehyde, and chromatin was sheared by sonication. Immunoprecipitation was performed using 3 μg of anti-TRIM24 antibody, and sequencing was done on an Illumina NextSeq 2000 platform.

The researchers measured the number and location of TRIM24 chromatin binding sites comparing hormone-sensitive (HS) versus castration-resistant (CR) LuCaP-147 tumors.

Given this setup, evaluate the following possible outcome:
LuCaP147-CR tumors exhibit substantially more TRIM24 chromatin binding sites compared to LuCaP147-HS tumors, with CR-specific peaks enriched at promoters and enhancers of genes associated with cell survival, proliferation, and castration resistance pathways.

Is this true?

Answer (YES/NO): NO